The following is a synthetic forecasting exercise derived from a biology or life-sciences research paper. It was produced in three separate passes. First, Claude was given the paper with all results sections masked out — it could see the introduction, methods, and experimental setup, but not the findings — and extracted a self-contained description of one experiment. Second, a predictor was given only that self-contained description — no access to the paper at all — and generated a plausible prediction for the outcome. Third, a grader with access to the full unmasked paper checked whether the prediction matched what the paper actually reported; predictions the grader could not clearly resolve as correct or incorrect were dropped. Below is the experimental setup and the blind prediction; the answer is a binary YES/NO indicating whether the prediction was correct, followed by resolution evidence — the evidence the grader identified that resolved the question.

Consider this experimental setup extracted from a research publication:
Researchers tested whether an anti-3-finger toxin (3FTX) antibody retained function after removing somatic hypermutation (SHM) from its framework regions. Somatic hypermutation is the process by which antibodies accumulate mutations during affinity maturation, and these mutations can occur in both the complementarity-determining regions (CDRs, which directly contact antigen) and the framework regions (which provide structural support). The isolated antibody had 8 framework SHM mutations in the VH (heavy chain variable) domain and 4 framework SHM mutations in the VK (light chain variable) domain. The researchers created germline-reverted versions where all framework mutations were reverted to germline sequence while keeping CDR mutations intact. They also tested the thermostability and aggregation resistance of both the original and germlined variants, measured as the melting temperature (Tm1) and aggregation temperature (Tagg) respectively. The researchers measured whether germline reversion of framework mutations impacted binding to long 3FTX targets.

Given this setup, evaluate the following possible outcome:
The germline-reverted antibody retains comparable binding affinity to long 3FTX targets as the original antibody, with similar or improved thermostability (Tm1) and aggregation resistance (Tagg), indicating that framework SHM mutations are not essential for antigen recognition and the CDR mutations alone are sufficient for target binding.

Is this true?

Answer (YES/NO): YES